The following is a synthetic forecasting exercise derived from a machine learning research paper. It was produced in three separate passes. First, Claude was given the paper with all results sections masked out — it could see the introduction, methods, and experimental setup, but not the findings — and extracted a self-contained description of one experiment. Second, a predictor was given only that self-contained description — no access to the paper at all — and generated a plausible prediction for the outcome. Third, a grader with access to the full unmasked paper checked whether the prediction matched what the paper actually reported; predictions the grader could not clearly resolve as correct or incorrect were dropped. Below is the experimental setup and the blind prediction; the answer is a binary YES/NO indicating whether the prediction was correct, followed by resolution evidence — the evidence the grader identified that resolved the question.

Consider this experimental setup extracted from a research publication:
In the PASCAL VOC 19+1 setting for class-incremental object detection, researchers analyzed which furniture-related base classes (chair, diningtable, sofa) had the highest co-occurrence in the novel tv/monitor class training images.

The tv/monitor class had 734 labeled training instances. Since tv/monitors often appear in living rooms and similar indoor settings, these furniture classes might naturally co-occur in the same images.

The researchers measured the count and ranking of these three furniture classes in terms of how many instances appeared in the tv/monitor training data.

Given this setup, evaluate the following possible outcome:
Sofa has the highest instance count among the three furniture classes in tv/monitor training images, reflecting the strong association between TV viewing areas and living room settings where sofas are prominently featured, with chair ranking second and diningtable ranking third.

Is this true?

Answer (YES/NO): NO